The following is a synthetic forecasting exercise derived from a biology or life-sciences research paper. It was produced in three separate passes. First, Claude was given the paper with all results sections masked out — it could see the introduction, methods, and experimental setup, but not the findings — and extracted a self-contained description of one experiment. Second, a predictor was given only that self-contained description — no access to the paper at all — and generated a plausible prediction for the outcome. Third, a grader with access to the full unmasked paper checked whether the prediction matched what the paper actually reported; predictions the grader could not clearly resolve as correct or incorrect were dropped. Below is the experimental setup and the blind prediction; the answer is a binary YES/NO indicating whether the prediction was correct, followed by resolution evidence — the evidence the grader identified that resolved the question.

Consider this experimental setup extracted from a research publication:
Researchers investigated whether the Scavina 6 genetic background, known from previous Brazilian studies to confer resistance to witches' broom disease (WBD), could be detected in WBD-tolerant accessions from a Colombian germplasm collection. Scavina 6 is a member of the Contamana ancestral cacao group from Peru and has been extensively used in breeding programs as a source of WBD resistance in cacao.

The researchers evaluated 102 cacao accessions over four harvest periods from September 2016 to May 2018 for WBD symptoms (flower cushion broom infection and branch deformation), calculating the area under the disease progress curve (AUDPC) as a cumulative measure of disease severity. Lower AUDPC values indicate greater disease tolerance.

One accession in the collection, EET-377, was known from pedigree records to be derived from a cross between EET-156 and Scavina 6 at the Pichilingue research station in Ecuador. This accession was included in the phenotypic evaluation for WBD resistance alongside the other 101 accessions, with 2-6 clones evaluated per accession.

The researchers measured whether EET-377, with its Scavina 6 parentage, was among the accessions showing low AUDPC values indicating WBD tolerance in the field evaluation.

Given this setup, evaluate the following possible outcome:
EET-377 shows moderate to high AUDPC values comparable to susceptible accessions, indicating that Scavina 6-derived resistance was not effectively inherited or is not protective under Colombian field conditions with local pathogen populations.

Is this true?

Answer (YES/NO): NO